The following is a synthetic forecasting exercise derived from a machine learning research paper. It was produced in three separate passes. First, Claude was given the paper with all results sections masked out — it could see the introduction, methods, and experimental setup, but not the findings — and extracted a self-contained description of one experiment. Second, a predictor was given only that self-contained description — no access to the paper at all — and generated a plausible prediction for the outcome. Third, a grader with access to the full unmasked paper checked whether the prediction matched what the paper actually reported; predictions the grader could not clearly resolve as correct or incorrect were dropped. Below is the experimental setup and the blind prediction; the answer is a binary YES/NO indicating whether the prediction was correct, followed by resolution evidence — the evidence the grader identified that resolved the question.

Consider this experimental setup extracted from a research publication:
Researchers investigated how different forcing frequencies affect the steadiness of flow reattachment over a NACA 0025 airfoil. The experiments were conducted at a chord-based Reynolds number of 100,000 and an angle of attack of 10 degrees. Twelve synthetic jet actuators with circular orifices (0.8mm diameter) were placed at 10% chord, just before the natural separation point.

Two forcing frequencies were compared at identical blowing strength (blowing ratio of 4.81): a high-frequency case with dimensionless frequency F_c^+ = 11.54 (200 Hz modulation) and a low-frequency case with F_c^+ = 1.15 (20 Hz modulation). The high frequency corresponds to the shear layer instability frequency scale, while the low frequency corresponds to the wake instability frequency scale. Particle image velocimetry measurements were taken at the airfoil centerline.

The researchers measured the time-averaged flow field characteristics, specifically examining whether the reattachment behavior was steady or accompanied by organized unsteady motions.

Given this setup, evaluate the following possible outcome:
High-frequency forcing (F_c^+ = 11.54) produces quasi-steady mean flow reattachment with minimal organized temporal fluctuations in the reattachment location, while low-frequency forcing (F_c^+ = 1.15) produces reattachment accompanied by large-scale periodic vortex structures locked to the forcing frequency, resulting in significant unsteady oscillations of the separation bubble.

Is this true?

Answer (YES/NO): NO